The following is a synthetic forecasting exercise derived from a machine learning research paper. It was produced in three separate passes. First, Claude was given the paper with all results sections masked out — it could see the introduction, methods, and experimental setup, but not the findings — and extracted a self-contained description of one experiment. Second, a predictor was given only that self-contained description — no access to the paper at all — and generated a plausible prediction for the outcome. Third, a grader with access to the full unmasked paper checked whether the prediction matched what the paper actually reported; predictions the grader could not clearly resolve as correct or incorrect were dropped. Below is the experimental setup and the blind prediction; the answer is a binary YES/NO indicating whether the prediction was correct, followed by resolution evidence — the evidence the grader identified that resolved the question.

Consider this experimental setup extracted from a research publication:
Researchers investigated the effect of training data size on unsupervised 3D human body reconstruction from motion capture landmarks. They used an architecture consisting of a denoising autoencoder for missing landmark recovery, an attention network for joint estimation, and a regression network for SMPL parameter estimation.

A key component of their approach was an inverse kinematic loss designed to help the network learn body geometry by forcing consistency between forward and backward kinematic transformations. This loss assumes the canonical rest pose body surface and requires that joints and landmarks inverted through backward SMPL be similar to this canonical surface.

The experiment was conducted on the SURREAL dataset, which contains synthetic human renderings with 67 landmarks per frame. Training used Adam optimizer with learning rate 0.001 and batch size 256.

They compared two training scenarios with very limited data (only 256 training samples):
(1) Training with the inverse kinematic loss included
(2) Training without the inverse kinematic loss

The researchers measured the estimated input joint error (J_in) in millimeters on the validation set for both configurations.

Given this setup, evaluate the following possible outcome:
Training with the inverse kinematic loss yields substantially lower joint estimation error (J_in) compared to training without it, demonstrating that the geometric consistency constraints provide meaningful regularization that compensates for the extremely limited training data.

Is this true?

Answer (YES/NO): YES